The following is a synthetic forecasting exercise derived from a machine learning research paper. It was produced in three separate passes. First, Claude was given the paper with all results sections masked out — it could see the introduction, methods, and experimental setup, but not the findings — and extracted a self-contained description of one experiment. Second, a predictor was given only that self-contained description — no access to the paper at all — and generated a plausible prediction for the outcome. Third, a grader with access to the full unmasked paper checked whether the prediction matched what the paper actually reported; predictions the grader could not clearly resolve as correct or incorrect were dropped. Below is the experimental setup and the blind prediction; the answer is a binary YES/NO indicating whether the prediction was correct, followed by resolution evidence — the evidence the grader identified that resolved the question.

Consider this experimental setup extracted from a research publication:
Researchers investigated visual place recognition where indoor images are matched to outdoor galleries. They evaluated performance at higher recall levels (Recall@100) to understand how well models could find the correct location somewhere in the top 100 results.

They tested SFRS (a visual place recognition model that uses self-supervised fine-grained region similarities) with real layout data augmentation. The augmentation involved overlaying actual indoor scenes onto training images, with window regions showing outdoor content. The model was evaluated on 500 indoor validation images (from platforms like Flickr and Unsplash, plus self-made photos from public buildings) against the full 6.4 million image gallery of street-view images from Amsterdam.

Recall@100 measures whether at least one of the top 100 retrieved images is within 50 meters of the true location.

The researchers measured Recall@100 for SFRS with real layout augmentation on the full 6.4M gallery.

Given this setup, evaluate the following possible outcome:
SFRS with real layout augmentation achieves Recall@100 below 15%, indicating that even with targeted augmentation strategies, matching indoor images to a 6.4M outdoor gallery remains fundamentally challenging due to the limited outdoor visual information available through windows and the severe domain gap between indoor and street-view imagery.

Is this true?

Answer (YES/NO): YES